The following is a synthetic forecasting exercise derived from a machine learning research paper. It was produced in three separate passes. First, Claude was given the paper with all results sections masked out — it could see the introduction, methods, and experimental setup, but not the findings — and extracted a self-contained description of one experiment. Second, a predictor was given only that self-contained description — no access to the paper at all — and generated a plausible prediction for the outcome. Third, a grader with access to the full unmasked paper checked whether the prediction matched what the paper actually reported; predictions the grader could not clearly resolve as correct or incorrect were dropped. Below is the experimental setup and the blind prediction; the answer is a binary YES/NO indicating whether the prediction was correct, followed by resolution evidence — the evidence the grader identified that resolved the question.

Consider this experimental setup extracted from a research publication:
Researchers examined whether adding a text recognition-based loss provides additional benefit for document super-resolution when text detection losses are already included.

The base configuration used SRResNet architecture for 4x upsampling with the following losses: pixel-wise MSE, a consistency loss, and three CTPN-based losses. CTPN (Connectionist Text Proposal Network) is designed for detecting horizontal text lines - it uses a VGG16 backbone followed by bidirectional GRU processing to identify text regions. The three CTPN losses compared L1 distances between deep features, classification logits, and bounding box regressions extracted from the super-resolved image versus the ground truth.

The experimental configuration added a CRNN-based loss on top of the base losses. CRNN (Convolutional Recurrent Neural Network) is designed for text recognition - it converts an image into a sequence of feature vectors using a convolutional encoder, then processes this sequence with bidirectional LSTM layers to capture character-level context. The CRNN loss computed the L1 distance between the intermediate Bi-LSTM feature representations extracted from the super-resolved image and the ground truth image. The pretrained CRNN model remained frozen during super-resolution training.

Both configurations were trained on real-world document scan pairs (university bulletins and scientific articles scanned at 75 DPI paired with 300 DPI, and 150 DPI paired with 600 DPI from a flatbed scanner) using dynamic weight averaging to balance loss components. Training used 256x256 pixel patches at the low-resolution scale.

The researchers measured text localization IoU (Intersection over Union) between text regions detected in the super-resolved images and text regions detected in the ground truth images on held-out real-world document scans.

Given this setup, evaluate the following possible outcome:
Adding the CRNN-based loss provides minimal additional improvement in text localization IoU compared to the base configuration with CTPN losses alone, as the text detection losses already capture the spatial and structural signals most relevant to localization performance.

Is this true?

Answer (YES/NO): YES